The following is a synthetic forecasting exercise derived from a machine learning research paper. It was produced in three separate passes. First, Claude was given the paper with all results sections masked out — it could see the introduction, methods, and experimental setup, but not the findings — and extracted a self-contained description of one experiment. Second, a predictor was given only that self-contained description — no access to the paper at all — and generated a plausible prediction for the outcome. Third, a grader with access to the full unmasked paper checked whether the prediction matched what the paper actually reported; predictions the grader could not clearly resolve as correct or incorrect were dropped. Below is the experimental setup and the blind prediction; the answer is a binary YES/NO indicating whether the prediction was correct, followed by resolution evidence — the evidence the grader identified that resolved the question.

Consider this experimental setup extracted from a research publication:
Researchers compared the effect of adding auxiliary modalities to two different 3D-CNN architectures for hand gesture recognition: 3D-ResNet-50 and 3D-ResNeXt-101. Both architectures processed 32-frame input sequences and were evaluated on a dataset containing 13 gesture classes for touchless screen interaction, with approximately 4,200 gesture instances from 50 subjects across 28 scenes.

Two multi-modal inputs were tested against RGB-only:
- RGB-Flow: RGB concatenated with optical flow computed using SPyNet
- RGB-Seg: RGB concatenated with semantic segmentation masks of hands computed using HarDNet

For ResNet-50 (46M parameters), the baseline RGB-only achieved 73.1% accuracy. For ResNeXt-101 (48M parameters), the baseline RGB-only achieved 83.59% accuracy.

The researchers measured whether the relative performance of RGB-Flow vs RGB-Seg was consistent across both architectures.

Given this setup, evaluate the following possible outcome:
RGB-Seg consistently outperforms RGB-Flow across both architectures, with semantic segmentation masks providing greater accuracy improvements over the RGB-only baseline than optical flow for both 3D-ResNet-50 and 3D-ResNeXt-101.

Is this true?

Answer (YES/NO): NO